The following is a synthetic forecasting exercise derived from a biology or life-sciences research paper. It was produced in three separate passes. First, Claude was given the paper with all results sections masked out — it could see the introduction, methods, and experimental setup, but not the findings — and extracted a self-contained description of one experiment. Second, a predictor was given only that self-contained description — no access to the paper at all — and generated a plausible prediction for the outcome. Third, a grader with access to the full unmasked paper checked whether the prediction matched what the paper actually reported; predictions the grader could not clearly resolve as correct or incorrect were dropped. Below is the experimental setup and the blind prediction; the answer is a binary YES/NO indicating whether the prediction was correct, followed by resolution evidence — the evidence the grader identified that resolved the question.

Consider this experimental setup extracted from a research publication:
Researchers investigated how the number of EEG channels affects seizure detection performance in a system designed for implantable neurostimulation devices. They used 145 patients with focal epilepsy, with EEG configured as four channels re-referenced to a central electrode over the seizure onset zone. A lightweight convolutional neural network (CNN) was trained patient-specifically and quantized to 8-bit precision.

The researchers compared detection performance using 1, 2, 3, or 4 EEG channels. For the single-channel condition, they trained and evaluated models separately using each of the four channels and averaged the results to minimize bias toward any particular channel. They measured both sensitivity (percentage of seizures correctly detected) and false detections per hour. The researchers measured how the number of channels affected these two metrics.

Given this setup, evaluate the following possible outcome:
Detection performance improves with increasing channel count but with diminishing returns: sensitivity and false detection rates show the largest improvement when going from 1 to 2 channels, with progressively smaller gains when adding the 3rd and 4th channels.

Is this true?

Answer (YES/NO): NO